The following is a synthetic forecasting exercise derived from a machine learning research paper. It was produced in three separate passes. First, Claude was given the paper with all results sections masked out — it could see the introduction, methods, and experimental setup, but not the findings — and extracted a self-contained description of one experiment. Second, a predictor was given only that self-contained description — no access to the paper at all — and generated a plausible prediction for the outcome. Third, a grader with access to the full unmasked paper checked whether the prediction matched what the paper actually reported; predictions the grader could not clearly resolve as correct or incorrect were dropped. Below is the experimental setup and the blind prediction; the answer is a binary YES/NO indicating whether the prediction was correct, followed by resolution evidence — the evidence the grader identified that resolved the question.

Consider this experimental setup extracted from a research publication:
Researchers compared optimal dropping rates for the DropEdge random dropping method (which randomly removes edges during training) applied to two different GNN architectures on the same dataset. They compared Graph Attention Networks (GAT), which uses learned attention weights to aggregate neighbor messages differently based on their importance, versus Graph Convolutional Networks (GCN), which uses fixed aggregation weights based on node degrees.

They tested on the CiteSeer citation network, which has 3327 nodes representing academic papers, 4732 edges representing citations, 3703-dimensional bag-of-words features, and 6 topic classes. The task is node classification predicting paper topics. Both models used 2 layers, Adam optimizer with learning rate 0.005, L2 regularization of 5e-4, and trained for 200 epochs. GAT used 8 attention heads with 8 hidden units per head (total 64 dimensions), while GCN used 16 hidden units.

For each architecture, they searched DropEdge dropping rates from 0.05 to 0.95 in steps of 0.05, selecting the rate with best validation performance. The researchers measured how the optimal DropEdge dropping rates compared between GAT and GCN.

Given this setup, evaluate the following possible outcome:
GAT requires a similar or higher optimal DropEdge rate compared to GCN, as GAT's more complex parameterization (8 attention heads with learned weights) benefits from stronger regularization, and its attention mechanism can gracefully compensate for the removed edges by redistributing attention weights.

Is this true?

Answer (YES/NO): YES